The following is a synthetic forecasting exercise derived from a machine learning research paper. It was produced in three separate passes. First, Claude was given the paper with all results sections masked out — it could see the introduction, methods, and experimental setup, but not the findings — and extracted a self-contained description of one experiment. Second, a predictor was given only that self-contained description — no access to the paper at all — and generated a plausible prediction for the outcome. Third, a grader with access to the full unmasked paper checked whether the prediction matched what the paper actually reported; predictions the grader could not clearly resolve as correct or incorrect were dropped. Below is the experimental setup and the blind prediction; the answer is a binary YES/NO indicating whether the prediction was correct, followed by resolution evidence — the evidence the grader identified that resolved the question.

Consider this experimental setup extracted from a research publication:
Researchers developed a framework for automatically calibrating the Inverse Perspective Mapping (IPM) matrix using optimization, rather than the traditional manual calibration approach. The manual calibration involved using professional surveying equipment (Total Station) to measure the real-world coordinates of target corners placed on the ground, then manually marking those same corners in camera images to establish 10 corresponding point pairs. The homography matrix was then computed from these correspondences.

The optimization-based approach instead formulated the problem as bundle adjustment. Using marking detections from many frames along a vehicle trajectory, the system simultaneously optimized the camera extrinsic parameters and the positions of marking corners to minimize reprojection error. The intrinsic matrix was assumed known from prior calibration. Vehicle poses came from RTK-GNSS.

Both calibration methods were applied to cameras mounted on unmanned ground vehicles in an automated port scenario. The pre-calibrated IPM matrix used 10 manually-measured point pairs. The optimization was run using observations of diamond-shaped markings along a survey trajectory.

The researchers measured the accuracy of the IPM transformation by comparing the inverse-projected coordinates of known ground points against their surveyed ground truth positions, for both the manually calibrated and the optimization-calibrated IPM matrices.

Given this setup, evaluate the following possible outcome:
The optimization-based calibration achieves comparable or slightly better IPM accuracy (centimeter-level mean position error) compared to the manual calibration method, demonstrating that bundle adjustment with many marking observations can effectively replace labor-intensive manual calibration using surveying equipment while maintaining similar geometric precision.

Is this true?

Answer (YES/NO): YES